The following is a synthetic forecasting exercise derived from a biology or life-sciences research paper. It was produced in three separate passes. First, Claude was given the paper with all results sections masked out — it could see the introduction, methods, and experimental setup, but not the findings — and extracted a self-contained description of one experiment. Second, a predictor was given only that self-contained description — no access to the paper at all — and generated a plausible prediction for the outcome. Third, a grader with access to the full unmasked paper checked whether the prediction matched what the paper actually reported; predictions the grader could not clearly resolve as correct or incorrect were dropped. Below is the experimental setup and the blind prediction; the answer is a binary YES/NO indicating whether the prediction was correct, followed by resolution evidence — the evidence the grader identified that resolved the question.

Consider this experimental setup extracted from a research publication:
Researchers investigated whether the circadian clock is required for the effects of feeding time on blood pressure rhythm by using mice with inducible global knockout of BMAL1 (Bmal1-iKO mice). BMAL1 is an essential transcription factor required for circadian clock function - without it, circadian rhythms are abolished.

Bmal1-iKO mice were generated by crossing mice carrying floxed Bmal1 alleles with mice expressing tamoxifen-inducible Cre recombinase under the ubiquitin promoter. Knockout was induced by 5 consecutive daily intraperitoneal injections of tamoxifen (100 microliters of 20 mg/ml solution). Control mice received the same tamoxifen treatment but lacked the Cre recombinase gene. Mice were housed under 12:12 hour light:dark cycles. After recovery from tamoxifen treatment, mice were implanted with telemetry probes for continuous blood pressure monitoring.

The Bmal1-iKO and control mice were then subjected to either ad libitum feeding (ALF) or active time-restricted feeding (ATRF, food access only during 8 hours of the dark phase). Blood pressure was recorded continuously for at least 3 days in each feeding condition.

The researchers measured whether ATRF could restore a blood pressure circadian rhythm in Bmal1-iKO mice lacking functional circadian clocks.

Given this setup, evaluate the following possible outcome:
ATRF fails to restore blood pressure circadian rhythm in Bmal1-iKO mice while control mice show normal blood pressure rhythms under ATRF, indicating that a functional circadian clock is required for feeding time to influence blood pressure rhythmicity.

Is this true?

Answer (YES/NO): YES